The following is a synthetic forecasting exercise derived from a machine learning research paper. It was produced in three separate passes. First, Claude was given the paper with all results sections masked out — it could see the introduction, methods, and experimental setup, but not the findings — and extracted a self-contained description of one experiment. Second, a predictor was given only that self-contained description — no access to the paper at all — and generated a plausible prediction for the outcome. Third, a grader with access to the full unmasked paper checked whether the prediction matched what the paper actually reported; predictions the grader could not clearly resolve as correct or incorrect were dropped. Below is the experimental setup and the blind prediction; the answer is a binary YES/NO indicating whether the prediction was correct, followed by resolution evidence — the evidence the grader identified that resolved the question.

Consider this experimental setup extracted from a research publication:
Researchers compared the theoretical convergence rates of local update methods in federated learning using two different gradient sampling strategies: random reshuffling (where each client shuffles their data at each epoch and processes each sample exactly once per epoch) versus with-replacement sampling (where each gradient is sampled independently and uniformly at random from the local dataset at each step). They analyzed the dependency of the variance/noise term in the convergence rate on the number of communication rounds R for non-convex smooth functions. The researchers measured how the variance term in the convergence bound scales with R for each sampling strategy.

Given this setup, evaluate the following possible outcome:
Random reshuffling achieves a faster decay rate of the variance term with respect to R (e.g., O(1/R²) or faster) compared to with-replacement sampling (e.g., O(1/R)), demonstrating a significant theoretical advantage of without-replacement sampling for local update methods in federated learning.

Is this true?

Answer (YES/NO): YES